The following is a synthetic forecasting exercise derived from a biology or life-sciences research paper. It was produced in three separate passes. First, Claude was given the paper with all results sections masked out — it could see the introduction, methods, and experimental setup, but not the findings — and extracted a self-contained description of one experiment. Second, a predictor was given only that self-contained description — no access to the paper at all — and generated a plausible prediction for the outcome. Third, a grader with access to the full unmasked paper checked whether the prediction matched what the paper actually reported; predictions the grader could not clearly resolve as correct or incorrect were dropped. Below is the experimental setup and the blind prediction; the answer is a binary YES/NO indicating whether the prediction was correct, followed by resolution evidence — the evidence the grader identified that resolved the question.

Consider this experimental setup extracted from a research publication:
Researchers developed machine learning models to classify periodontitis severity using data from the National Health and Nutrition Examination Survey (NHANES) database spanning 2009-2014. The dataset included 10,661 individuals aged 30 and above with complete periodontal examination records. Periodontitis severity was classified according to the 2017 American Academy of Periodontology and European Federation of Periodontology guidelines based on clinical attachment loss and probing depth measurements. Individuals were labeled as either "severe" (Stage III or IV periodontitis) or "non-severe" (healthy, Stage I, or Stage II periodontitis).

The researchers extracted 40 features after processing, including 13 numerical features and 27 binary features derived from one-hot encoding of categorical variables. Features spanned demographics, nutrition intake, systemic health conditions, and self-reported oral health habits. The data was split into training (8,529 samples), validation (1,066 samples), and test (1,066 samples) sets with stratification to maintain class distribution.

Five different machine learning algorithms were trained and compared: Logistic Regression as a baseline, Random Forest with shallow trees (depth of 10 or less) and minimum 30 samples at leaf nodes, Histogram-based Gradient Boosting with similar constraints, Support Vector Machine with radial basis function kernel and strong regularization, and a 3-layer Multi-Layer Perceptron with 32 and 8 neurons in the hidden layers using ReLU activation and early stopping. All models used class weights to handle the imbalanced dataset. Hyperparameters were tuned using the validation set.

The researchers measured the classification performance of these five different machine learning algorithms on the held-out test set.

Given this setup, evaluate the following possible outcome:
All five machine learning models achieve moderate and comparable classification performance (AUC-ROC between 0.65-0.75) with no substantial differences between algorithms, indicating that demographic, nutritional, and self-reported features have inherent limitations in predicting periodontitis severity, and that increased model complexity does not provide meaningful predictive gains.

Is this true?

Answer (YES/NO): NO